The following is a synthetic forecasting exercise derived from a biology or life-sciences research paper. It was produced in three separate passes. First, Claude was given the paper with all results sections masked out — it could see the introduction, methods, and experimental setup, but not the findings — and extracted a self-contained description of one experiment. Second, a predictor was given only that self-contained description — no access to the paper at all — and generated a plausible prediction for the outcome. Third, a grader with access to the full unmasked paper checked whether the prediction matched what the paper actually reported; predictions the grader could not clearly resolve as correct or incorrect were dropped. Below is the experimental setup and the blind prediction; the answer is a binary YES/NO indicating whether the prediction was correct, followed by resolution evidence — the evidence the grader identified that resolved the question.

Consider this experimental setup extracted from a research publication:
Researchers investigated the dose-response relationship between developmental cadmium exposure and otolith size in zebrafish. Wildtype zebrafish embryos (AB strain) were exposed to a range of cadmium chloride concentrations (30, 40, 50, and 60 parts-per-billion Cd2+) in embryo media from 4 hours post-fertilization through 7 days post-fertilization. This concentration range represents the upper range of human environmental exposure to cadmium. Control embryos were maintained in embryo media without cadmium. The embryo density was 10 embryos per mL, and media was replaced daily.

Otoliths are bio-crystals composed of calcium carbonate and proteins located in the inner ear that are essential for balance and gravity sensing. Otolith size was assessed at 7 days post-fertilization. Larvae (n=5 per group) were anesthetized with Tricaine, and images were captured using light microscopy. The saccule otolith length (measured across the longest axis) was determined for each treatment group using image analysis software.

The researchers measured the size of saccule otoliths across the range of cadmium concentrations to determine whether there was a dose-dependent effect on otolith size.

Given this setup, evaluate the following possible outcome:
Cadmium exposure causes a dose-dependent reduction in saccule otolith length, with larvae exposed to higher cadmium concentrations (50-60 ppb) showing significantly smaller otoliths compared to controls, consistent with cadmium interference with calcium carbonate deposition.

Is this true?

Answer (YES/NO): NO